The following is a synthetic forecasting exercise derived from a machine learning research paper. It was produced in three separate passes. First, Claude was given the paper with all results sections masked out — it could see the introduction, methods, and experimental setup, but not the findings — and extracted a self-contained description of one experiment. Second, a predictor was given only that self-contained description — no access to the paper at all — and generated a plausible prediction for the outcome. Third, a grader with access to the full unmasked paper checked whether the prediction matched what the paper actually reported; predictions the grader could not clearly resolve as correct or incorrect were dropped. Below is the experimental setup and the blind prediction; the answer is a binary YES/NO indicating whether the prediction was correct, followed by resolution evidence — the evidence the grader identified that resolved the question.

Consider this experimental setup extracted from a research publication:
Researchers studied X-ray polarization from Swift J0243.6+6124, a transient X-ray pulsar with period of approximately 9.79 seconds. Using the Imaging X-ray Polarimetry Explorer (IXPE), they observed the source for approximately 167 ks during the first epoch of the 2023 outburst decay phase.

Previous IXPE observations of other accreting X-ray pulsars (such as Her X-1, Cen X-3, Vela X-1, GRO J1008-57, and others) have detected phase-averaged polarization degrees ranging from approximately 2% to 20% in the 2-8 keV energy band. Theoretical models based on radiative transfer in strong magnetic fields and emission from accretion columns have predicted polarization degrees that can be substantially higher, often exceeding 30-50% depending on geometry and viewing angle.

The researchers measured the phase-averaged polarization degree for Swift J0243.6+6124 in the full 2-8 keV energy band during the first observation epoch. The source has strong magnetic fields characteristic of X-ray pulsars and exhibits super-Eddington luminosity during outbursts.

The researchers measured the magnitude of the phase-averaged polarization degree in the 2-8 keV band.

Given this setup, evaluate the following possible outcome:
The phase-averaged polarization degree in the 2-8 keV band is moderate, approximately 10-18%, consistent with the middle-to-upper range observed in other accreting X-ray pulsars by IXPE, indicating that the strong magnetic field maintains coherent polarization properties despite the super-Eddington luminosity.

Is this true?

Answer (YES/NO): NO